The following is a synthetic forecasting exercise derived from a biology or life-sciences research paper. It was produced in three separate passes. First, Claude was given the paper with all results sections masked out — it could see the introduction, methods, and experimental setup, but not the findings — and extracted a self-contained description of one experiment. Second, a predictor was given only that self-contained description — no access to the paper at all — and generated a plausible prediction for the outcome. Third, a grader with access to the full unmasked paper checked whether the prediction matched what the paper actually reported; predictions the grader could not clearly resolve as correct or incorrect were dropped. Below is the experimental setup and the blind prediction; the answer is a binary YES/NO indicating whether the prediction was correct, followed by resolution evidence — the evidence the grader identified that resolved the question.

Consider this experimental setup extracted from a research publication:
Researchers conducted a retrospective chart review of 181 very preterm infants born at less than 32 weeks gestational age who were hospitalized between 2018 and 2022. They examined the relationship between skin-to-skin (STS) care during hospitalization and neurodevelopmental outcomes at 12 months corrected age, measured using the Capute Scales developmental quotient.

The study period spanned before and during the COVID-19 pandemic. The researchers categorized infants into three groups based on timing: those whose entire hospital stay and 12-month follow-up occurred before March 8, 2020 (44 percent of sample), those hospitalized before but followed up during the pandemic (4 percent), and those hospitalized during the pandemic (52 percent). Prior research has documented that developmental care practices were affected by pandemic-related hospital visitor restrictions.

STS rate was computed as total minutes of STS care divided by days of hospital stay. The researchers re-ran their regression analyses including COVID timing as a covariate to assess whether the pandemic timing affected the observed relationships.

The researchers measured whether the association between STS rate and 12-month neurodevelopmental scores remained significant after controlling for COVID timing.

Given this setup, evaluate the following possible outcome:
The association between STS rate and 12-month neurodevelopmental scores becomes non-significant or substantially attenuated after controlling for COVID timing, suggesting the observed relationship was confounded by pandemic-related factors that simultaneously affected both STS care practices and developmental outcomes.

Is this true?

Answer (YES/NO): NO